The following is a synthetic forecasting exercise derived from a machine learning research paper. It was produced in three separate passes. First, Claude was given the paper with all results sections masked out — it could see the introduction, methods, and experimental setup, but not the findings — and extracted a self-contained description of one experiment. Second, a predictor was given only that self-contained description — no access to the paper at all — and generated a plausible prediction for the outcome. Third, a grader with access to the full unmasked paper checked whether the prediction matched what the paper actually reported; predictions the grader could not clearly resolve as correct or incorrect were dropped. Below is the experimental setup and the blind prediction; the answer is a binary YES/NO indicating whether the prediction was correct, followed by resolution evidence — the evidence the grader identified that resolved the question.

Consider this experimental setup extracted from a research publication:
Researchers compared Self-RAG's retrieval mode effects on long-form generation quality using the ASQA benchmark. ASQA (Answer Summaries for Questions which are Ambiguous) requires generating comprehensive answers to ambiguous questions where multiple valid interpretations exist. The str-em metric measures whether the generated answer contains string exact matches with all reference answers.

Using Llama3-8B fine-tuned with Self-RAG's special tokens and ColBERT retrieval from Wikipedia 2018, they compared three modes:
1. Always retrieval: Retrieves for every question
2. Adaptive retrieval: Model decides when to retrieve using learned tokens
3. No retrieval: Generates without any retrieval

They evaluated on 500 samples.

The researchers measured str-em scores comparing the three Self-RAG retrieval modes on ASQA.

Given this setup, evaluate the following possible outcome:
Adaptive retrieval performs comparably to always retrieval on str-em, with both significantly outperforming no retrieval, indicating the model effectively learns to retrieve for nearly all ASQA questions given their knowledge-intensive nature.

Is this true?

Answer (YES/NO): NO